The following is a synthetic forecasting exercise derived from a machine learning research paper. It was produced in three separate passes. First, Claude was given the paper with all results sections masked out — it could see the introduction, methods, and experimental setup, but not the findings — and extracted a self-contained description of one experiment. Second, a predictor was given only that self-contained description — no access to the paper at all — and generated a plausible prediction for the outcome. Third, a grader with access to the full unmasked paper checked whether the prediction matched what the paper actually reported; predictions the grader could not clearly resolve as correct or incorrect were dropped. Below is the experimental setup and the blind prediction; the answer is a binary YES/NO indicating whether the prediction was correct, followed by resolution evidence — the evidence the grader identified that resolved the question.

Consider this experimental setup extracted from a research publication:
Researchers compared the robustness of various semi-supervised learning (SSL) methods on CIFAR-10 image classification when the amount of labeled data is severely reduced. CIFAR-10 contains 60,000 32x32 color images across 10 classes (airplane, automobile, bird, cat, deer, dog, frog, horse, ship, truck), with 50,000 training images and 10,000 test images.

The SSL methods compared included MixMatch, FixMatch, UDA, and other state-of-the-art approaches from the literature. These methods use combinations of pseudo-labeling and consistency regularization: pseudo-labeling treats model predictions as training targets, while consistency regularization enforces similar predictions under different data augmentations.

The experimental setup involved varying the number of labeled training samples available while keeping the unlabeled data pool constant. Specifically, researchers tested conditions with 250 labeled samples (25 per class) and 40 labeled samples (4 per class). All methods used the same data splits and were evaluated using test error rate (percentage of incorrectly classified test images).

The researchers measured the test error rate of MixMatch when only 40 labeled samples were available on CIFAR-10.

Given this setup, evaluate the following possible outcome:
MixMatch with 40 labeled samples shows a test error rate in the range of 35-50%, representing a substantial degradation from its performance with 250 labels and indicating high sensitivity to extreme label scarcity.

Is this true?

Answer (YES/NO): YES